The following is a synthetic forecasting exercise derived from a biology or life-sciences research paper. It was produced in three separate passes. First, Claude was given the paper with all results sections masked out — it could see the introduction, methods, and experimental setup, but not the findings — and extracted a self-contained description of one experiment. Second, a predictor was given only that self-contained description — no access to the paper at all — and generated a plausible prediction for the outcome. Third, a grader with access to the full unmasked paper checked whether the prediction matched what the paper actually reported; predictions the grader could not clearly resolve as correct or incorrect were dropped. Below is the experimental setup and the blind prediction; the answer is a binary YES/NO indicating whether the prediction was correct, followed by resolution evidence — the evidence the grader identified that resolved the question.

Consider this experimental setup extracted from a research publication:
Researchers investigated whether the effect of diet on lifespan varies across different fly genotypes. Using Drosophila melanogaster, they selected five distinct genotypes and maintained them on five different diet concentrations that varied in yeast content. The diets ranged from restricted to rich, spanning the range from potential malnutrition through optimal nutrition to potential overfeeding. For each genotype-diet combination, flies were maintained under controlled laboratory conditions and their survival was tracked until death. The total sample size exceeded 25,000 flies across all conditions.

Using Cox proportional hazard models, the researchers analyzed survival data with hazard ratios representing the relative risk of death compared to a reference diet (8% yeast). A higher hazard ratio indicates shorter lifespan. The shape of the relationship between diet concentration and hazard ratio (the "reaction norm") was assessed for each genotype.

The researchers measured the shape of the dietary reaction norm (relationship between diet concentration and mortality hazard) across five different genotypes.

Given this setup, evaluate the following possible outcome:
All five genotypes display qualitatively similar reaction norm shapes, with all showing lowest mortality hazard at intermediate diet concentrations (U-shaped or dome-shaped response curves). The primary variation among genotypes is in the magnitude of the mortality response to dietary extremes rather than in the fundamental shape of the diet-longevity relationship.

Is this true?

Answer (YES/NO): NO